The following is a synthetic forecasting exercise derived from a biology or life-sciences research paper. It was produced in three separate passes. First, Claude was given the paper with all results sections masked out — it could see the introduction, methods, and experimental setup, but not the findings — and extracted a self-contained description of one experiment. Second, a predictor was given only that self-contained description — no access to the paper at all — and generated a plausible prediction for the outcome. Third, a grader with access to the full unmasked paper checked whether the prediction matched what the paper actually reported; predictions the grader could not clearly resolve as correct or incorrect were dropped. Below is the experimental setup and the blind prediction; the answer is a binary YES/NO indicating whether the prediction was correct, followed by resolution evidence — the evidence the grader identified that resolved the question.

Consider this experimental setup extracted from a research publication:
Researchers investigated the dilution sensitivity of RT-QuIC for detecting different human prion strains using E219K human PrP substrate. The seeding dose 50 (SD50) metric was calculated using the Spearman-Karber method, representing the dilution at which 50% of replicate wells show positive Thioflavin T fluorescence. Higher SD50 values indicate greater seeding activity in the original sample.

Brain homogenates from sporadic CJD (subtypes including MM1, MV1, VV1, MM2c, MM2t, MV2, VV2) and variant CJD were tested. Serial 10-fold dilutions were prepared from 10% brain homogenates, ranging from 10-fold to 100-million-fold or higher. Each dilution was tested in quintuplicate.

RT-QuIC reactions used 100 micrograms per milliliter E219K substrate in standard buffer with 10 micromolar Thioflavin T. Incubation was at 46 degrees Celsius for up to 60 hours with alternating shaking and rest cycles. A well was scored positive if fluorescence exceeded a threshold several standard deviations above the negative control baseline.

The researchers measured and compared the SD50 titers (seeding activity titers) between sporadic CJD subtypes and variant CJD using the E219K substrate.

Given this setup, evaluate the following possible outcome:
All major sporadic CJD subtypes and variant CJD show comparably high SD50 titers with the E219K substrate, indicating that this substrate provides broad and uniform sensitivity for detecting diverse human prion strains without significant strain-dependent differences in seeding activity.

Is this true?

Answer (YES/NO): NO